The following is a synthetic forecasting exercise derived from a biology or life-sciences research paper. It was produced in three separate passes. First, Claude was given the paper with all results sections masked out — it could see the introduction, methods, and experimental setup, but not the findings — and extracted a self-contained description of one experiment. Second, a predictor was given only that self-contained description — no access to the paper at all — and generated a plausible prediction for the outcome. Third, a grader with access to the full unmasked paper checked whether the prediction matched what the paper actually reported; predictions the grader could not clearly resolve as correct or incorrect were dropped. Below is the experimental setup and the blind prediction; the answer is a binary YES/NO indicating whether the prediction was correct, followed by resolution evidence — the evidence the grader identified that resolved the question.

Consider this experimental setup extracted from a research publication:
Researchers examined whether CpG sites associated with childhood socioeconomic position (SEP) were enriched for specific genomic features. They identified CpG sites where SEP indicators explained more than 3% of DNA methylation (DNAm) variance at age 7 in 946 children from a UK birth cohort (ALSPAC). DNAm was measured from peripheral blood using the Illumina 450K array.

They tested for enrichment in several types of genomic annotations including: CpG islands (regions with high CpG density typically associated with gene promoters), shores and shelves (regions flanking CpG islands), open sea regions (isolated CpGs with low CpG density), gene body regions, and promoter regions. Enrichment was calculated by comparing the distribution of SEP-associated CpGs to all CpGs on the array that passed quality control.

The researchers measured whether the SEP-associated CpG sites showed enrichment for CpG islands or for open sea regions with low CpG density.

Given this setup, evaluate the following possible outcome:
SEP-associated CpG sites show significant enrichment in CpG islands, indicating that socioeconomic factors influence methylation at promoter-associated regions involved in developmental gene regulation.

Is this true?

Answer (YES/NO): NO